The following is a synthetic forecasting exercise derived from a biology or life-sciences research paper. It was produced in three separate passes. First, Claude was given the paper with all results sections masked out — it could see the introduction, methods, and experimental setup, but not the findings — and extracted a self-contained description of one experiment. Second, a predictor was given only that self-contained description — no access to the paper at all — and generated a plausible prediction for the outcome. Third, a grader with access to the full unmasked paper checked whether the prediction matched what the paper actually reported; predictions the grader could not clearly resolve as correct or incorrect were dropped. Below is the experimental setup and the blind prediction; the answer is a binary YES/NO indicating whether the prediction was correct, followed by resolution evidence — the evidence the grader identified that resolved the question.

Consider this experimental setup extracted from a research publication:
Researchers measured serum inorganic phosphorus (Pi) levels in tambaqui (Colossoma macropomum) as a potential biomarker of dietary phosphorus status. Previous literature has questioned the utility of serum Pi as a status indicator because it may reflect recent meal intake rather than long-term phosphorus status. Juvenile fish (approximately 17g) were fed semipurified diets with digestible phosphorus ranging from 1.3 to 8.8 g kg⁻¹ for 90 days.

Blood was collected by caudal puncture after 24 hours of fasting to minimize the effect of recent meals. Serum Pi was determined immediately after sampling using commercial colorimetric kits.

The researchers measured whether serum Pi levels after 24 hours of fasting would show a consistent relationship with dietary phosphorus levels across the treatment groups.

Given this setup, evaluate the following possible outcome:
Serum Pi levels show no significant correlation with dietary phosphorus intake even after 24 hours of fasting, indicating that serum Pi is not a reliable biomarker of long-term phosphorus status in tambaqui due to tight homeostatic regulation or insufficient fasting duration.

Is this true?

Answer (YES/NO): NO